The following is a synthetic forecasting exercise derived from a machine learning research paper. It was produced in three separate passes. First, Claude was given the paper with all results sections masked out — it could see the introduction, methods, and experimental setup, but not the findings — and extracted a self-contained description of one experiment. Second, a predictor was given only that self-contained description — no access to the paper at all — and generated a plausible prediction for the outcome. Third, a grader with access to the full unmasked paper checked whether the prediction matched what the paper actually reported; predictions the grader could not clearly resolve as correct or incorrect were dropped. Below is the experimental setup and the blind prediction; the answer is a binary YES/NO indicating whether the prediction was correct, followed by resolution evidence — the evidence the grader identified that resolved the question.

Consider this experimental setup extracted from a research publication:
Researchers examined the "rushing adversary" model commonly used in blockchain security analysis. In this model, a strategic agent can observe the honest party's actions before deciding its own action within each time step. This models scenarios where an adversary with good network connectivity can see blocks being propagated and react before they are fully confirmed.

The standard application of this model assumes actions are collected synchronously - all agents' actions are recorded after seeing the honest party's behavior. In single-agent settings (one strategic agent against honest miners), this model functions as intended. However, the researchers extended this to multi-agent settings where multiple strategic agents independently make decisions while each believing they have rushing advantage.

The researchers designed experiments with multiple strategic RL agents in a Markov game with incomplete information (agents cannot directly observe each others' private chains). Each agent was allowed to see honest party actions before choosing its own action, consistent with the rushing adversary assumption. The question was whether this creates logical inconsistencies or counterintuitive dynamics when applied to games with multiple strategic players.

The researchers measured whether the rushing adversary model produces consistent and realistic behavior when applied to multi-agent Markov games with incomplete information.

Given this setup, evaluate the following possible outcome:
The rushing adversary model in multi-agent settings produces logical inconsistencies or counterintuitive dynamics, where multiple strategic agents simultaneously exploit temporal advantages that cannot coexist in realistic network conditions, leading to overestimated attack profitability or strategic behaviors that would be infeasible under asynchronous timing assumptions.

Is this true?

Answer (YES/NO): NO